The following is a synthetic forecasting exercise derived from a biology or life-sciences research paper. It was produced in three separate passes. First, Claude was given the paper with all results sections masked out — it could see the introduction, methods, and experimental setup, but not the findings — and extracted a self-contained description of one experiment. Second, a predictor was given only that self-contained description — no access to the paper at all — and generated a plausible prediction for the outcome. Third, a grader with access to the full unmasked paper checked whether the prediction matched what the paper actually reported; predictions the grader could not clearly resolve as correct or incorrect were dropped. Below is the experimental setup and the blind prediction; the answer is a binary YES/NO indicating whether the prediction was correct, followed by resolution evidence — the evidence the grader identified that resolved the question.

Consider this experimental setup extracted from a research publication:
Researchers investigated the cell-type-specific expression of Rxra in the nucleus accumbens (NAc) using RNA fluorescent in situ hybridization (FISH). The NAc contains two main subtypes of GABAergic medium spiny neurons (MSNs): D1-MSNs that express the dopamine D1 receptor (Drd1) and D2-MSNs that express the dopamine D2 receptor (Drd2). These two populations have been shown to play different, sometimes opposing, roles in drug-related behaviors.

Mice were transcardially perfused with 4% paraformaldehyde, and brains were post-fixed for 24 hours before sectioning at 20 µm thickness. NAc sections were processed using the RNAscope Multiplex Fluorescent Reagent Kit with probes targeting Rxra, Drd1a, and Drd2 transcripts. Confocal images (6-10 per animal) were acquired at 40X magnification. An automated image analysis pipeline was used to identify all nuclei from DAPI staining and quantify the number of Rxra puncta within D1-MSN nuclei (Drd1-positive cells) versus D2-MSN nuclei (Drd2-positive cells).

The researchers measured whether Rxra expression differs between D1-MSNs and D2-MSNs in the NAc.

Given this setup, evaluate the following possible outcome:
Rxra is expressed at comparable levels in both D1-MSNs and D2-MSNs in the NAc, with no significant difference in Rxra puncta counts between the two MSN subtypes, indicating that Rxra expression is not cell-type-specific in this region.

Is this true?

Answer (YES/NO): NO